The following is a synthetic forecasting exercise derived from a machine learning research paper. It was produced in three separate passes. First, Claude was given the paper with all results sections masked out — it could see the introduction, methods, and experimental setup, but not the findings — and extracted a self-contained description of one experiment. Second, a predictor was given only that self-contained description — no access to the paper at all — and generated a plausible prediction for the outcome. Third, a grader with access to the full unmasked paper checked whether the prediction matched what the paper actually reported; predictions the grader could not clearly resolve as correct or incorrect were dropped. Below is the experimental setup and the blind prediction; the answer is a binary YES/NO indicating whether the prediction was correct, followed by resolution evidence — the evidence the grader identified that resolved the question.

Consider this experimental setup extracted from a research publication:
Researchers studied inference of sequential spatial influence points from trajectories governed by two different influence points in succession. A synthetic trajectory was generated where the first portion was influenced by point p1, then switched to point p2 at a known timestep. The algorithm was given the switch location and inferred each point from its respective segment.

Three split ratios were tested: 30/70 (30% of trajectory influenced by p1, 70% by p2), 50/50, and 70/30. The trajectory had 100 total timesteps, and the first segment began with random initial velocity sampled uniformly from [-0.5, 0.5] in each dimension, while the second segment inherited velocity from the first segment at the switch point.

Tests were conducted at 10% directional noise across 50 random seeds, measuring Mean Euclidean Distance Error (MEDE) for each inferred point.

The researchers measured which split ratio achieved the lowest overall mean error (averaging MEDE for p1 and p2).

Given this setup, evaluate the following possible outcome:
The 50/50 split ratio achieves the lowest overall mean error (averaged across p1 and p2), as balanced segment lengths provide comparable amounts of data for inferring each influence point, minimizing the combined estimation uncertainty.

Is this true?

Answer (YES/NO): NO